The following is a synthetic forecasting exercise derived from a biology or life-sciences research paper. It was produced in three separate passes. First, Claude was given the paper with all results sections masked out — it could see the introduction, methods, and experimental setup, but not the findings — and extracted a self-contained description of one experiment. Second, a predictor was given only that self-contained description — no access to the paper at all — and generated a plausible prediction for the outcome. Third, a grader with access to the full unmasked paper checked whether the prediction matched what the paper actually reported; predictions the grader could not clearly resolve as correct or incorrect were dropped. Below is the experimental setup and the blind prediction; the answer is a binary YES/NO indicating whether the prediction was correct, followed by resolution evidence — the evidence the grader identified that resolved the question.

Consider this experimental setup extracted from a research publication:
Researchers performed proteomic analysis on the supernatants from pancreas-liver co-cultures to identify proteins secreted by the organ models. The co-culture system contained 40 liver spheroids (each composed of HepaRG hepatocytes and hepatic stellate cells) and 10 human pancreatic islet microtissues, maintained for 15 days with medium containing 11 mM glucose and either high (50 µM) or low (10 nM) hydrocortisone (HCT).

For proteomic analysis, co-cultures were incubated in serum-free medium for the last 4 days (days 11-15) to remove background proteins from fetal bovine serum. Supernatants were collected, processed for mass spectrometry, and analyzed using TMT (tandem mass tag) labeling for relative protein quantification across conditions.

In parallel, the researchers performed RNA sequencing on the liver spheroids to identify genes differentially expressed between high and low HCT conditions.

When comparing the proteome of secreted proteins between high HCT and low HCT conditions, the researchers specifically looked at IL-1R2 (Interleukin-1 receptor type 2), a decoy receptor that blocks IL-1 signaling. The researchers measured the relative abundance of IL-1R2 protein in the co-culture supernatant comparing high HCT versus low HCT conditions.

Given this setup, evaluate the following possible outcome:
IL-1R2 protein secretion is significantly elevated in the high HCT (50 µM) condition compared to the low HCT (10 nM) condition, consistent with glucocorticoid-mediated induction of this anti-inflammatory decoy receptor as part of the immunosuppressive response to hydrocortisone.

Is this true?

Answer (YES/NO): YES